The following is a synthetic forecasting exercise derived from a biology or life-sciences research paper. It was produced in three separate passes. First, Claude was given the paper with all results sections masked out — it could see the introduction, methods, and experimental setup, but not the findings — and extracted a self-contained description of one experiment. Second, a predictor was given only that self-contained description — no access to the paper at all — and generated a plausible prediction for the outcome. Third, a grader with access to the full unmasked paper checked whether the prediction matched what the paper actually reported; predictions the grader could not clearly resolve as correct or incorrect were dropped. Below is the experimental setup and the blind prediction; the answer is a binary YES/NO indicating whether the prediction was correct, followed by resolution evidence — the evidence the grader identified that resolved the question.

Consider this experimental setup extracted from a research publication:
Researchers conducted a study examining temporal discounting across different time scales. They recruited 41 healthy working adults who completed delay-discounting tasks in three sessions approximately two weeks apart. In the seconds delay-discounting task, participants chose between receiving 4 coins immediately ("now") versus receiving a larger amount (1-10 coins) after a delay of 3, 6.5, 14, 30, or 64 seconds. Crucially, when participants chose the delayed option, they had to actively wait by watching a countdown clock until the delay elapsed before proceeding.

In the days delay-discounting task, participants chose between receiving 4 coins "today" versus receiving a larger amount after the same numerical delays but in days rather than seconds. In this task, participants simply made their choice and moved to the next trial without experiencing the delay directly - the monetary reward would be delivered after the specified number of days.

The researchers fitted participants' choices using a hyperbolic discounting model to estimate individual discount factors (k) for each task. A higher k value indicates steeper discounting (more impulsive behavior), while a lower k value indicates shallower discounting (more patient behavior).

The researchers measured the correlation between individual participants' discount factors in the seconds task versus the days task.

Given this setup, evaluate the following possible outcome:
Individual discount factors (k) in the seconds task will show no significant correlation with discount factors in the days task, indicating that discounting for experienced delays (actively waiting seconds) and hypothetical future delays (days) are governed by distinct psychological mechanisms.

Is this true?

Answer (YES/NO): NO